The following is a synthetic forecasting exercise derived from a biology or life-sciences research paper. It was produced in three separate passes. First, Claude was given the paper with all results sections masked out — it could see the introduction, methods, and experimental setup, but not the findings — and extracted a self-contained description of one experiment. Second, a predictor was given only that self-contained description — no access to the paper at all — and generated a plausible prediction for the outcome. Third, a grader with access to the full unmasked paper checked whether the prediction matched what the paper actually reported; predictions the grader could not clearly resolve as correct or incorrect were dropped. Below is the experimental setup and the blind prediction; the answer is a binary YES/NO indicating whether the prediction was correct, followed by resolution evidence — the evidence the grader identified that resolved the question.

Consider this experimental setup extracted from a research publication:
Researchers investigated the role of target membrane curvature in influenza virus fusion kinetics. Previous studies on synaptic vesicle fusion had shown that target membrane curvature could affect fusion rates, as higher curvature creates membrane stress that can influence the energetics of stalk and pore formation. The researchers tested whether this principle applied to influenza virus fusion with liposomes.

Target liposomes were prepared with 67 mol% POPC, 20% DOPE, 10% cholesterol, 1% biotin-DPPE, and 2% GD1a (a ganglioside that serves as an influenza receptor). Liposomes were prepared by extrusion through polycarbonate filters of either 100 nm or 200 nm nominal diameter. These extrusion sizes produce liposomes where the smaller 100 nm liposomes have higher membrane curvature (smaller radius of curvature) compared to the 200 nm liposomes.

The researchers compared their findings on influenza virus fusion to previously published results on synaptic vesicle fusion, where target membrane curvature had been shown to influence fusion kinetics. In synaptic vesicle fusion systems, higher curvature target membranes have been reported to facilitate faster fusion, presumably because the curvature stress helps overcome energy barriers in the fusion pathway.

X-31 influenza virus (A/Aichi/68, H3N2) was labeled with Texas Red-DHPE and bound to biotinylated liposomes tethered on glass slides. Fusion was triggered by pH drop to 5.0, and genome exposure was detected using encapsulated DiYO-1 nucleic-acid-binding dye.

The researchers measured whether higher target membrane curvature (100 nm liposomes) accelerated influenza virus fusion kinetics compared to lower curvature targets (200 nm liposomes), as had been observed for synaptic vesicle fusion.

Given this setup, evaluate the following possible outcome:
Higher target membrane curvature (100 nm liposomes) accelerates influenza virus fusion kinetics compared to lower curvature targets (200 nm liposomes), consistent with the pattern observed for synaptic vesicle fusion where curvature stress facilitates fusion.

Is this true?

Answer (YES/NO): NO